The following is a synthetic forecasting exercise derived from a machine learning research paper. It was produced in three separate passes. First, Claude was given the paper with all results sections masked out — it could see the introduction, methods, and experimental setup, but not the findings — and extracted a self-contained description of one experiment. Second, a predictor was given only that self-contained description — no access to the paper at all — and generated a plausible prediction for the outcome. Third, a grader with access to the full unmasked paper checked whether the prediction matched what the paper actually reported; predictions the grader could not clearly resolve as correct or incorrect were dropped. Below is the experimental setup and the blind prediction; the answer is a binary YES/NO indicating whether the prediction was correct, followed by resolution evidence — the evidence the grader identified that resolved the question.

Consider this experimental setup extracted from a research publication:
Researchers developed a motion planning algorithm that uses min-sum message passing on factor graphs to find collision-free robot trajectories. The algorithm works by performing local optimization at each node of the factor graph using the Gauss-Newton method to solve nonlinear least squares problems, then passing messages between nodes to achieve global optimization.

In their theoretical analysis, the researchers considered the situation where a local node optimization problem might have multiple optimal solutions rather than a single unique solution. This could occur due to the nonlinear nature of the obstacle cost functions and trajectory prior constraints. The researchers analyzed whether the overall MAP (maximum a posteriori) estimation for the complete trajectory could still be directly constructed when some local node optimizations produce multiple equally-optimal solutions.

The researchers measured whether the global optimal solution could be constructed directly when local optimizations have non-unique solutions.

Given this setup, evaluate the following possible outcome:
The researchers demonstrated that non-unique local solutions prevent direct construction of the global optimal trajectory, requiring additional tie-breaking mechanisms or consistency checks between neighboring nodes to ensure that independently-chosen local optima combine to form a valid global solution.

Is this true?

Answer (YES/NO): NO